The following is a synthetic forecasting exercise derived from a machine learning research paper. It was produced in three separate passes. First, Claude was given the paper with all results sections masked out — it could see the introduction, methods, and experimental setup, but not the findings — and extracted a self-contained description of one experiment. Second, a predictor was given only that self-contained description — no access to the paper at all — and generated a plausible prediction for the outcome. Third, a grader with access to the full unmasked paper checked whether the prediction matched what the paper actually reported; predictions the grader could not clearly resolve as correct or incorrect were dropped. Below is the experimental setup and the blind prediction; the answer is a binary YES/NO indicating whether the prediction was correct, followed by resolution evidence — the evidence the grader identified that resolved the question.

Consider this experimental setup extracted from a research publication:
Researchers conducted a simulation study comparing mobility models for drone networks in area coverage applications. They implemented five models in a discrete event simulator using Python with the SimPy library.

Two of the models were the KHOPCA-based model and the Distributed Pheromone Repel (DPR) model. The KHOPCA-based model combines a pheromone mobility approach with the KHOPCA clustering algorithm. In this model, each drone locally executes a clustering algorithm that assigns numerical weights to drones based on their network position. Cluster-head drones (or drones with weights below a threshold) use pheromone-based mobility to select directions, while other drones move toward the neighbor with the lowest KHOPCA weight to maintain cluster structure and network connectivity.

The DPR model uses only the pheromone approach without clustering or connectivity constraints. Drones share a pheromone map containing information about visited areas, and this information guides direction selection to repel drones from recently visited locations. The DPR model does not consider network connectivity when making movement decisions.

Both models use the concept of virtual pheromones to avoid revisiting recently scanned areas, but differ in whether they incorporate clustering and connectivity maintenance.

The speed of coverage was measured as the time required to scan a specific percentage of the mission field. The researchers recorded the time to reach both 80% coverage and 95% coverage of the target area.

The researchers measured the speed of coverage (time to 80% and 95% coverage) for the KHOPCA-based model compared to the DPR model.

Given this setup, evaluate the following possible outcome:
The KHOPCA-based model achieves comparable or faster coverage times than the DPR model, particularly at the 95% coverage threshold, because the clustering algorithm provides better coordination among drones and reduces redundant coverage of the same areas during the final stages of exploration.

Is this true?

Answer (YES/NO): NO